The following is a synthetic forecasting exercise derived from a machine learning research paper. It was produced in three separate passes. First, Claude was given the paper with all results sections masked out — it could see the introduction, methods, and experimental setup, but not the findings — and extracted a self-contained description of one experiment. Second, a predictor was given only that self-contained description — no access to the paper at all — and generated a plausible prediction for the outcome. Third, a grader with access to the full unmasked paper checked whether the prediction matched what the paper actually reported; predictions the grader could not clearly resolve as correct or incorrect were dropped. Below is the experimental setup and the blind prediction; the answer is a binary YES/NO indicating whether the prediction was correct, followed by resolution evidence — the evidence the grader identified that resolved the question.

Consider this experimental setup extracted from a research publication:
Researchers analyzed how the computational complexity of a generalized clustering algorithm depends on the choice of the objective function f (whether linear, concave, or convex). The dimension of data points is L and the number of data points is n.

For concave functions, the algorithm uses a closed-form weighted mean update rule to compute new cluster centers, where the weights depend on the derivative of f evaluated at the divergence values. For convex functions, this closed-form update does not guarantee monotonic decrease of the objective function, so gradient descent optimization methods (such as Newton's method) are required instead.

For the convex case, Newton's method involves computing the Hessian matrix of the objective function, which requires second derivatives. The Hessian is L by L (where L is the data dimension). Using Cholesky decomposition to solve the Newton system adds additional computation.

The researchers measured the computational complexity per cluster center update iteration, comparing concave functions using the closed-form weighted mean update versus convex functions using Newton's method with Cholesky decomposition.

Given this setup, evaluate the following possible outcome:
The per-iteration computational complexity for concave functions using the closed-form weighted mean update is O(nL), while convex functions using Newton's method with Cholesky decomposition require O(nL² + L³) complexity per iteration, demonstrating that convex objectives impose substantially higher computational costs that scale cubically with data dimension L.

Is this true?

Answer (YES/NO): NO